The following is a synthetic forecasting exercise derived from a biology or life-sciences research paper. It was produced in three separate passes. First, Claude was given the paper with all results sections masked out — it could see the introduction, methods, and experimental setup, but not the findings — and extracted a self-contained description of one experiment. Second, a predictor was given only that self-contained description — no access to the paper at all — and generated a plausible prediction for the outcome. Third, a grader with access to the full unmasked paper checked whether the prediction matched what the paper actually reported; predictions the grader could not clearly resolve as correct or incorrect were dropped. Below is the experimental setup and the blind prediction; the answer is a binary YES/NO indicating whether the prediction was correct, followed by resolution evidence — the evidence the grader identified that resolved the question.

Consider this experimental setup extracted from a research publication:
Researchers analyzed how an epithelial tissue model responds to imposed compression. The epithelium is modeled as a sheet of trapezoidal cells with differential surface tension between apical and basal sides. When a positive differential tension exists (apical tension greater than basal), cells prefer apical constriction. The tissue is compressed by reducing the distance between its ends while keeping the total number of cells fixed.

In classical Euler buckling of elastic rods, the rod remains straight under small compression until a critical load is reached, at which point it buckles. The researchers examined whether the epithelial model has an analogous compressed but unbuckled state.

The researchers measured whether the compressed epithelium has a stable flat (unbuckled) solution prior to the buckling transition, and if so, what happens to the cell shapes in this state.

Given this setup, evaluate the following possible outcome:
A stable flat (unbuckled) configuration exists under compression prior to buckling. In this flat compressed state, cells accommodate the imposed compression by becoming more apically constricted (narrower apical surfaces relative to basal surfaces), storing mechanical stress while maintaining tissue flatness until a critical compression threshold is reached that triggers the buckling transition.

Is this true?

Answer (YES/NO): NO